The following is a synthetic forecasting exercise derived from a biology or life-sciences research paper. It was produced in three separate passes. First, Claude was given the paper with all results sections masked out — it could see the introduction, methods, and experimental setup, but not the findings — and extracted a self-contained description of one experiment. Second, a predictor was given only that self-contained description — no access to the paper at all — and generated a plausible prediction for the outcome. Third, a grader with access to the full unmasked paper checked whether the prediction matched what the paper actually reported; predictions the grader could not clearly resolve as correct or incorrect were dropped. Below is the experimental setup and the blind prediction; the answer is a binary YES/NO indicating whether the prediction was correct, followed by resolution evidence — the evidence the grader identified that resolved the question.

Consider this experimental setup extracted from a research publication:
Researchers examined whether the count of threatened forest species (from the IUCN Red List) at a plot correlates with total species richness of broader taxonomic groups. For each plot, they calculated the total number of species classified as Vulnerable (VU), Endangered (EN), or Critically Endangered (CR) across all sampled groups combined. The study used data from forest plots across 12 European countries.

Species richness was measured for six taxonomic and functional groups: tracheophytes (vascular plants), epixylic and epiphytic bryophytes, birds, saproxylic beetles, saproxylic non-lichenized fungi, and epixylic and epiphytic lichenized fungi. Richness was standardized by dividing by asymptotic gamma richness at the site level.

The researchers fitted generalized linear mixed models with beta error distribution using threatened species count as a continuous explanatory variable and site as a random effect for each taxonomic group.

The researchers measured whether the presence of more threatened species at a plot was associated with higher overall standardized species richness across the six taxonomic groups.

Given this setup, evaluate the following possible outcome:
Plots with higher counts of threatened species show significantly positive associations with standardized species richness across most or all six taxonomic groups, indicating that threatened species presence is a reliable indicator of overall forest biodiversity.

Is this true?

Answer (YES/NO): NO